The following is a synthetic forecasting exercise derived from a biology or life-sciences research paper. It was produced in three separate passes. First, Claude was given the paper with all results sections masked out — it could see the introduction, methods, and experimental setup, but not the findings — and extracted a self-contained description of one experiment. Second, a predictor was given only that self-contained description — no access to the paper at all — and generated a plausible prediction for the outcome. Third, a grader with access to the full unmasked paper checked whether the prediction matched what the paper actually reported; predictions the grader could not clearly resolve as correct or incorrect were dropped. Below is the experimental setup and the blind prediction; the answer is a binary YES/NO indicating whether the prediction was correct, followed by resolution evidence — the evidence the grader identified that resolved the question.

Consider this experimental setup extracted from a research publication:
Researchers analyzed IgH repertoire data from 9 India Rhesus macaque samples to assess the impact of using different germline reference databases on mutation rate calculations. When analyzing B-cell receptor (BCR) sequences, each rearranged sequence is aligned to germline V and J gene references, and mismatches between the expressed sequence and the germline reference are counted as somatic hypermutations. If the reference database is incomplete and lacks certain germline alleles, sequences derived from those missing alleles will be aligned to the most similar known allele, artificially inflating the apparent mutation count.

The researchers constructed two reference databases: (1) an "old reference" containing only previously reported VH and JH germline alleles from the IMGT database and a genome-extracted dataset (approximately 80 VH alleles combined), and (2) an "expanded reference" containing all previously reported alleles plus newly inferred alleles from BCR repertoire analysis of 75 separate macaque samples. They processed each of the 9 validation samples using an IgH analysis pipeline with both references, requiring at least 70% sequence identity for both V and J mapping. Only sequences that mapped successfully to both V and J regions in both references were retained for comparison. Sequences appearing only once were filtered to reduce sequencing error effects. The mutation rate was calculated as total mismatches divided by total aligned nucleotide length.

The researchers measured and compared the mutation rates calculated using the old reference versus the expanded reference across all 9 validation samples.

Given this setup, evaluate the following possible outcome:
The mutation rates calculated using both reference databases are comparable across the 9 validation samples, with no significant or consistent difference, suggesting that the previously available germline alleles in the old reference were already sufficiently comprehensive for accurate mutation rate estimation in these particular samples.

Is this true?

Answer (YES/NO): NO